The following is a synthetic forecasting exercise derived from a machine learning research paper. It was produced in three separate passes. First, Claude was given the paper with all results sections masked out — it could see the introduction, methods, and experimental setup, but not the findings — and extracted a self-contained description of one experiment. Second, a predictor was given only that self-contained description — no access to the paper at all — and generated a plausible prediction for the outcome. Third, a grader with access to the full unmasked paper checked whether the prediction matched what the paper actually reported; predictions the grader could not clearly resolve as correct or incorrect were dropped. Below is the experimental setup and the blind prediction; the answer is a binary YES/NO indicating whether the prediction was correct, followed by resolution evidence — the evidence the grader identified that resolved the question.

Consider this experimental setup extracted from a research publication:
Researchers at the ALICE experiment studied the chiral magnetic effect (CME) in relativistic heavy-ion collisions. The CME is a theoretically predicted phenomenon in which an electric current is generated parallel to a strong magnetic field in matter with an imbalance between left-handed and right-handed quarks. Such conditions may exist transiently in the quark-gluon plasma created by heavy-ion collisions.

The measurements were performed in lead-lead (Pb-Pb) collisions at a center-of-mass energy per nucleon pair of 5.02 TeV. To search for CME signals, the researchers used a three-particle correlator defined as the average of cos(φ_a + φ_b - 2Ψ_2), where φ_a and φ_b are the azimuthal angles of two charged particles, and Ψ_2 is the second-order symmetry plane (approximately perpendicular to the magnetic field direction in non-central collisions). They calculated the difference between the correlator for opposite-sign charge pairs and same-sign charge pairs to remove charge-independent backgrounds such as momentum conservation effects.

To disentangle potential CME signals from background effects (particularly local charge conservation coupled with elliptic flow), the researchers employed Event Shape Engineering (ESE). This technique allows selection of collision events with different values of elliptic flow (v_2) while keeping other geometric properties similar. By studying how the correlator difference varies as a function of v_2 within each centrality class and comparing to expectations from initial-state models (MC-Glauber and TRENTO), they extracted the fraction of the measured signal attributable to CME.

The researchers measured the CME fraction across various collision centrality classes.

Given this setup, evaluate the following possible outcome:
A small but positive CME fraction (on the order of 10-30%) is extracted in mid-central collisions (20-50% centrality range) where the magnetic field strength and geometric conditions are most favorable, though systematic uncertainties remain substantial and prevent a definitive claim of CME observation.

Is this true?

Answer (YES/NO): NO